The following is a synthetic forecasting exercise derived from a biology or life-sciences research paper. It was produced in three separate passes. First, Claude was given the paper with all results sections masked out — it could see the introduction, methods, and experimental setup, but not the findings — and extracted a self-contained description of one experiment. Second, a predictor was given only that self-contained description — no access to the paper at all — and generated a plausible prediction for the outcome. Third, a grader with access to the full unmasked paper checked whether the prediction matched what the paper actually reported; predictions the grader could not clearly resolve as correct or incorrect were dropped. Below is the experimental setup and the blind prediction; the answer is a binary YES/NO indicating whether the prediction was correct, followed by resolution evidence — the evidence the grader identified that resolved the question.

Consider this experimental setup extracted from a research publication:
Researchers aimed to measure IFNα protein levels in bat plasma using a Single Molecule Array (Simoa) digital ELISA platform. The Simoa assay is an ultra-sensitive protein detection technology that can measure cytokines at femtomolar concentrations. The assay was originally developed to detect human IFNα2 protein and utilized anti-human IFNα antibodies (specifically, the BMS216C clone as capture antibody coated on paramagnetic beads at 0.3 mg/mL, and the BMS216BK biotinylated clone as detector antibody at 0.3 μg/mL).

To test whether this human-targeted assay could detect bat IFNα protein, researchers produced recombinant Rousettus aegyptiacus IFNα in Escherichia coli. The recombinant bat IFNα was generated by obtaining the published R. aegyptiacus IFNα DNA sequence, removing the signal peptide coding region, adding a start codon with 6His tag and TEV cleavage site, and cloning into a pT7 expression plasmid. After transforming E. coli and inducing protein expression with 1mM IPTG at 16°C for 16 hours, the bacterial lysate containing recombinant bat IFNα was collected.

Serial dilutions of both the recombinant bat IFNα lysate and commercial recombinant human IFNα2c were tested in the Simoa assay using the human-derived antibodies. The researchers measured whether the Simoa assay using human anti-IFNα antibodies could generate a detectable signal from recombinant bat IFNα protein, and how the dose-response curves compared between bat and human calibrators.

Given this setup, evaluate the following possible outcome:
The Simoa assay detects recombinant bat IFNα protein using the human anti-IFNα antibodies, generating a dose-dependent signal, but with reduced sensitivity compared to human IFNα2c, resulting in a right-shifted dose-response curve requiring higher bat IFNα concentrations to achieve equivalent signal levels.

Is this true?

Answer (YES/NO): YES